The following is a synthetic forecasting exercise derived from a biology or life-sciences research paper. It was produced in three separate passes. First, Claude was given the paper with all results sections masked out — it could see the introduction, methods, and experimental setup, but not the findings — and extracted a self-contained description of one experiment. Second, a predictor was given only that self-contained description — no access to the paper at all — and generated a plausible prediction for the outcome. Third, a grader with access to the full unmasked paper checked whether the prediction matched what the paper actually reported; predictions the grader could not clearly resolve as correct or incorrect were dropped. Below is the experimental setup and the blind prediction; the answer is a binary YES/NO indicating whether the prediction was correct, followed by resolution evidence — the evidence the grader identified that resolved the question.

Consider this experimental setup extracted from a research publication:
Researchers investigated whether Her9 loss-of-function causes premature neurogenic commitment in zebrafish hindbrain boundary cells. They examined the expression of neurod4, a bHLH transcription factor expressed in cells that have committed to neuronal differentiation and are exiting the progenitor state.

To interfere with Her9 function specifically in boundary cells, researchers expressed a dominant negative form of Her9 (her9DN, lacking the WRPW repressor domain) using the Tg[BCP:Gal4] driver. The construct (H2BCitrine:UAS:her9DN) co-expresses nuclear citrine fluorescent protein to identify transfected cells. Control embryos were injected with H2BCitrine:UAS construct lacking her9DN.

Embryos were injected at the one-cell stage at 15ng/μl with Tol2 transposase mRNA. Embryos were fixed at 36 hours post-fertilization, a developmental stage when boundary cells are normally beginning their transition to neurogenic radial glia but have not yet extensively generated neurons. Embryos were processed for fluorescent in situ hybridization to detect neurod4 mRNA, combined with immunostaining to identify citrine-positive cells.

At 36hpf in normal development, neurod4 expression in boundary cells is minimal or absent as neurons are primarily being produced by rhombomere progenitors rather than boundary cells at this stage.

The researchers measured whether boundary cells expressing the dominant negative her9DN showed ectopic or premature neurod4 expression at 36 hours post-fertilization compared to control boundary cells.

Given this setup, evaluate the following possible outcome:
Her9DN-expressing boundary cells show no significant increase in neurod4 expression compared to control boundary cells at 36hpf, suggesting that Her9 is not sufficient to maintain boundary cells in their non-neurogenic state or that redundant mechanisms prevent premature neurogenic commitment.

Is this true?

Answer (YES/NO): NO